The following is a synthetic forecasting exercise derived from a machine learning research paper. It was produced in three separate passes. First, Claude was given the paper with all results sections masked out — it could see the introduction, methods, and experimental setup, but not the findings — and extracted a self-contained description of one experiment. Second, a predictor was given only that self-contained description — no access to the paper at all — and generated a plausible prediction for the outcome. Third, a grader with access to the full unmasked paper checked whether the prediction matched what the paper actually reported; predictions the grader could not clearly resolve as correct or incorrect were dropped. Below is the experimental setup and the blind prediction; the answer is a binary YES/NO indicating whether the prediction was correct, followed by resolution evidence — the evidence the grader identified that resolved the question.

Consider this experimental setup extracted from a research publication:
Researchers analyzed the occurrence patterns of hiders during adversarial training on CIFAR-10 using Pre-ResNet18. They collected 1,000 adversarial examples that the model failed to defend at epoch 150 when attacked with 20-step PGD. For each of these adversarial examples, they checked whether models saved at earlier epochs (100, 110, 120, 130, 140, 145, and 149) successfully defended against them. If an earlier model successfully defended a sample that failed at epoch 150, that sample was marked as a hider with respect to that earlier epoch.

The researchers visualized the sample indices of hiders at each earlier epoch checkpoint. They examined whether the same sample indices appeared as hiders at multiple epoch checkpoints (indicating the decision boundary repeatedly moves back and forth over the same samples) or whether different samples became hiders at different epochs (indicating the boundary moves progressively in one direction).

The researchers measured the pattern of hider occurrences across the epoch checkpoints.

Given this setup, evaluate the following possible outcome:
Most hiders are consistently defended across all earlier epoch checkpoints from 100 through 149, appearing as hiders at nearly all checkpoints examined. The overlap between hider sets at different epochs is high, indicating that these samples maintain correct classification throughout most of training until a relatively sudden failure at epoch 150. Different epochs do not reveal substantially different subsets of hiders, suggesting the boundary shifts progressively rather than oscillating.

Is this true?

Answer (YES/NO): NO